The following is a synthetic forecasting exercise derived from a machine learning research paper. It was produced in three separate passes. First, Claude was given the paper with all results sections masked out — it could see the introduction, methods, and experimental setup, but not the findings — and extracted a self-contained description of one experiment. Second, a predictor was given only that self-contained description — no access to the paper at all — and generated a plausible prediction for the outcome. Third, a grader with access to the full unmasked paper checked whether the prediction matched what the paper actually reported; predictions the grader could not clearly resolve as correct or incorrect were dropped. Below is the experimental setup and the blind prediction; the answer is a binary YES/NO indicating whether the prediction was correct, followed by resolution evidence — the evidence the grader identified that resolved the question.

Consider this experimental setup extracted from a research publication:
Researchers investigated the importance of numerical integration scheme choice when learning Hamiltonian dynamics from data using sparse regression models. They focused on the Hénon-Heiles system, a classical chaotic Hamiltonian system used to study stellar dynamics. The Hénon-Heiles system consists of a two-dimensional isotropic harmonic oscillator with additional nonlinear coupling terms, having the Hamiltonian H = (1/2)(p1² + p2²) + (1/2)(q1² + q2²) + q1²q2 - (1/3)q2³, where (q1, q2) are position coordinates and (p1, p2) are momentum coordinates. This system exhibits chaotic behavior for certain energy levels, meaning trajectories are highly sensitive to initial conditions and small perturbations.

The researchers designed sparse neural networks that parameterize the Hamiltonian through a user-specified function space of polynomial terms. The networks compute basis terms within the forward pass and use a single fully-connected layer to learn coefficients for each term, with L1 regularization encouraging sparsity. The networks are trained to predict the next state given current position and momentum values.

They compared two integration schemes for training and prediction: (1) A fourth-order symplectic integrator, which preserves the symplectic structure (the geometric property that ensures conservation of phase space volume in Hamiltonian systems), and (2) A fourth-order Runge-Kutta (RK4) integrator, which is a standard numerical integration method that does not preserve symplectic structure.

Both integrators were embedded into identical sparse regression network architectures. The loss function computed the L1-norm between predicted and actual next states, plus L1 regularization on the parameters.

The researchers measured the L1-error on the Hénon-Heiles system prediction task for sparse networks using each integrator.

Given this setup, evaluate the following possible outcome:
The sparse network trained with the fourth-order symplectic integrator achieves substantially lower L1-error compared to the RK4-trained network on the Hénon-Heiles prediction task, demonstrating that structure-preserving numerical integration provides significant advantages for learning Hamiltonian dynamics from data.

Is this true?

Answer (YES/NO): YES